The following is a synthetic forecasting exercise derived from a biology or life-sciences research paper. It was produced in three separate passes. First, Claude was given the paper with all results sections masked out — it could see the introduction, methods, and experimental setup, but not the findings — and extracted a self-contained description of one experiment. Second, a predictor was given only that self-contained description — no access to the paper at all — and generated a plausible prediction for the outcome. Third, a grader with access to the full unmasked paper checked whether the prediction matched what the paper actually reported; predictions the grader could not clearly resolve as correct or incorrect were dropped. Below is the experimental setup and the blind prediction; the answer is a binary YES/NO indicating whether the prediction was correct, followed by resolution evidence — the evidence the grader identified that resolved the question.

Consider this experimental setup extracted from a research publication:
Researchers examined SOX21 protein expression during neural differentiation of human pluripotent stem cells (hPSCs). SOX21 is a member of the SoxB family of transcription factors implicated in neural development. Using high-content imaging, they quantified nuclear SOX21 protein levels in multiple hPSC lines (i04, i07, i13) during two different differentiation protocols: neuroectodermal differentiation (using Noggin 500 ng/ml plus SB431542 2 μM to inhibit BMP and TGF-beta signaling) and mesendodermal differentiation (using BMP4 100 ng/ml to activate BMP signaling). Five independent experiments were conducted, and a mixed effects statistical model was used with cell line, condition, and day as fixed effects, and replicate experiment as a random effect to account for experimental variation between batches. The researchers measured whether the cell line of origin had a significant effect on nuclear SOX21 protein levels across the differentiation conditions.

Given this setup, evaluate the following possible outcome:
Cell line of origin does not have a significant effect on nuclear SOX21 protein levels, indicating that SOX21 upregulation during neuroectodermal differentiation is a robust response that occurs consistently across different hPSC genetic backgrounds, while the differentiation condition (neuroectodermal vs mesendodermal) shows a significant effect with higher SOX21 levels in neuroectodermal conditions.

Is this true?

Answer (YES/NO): NO